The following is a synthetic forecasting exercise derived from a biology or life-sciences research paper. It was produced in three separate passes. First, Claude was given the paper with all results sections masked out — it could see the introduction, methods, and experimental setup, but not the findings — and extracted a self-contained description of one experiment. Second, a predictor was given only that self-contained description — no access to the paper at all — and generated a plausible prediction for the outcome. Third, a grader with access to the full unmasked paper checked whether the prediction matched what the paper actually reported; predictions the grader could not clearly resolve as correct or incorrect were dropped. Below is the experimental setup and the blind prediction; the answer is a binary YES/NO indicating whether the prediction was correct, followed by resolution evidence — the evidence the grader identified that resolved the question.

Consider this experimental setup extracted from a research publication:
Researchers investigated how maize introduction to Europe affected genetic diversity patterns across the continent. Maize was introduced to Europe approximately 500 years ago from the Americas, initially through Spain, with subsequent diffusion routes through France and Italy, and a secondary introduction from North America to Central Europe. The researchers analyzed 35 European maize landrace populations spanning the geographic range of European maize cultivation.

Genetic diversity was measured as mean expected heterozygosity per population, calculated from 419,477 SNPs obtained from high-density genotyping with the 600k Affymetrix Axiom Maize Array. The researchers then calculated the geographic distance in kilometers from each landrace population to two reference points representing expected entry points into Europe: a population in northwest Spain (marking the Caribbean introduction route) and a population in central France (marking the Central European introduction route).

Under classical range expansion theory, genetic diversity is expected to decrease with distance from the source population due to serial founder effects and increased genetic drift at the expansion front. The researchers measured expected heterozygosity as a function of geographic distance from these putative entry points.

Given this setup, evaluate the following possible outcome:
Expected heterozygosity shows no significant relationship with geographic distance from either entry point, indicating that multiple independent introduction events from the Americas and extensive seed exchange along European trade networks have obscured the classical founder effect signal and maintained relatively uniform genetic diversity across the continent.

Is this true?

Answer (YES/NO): NO